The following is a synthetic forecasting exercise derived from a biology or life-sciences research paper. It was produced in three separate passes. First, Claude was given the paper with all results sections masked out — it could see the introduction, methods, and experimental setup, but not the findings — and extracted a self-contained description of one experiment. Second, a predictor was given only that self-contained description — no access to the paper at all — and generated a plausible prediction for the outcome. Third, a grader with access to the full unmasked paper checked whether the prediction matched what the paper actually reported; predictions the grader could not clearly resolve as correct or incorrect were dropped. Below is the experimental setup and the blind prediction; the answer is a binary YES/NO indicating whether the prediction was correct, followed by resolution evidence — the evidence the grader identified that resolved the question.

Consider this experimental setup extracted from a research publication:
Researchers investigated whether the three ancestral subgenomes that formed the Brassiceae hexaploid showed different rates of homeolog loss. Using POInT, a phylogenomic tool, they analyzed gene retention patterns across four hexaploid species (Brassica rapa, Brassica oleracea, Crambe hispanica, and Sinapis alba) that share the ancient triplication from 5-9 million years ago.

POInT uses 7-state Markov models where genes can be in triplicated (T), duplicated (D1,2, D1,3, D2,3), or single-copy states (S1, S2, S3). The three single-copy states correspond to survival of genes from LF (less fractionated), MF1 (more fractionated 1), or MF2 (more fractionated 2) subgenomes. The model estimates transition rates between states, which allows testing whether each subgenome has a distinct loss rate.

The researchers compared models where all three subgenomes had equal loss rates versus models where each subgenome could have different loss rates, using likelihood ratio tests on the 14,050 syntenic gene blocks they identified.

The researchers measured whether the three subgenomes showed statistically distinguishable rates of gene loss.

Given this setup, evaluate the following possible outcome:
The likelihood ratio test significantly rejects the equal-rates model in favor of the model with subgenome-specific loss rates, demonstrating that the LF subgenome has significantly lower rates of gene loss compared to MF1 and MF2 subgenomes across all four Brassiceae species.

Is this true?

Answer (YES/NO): YES